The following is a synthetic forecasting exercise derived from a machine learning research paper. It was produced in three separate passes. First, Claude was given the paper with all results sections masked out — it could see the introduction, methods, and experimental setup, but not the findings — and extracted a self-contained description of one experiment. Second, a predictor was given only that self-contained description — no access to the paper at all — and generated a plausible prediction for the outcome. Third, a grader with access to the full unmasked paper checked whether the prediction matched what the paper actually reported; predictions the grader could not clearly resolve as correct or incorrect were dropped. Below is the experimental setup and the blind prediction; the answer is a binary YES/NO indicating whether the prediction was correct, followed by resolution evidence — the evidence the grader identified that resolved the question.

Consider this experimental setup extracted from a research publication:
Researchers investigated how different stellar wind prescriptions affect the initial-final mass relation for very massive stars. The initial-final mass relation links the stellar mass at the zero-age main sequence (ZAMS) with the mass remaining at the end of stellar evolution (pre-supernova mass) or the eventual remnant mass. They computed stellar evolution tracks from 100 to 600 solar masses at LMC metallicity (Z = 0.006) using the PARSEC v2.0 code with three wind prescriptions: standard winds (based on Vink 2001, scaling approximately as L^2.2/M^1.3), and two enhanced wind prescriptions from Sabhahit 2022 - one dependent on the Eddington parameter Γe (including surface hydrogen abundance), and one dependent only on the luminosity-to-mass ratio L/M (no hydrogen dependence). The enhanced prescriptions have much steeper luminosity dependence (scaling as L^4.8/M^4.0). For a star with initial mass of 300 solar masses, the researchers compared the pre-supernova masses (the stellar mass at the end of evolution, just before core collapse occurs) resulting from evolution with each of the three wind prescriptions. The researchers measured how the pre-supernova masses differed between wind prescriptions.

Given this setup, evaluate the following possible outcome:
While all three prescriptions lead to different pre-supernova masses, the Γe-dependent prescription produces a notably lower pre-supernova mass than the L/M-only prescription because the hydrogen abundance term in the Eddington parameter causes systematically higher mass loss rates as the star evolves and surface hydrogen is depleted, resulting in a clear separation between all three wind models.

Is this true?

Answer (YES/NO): NO